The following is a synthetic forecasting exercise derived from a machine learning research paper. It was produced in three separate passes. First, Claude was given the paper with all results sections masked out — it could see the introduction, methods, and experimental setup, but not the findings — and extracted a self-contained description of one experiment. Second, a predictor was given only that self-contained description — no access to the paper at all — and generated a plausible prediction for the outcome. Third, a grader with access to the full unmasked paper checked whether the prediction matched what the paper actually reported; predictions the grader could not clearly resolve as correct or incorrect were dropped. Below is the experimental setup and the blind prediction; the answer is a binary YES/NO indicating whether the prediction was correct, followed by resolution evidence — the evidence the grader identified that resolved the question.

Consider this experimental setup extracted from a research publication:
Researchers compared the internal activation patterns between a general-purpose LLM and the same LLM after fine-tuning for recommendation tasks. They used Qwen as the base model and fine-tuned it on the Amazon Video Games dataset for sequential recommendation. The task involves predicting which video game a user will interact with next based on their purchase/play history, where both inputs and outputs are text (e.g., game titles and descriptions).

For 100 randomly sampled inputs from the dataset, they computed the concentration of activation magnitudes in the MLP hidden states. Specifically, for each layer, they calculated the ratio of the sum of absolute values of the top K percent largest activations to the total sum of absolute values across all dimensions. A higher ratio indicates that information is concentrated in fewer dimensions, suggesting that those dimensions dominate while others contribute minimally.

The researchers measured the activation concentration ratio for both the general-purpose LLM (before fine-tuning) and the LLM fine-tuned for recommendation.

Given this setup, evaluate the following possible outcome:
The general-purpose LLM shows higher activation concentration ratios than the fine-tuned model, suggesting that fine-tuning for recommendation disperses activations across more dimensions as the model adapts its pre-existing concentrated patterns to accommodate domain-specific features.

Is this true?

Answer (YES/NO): NO